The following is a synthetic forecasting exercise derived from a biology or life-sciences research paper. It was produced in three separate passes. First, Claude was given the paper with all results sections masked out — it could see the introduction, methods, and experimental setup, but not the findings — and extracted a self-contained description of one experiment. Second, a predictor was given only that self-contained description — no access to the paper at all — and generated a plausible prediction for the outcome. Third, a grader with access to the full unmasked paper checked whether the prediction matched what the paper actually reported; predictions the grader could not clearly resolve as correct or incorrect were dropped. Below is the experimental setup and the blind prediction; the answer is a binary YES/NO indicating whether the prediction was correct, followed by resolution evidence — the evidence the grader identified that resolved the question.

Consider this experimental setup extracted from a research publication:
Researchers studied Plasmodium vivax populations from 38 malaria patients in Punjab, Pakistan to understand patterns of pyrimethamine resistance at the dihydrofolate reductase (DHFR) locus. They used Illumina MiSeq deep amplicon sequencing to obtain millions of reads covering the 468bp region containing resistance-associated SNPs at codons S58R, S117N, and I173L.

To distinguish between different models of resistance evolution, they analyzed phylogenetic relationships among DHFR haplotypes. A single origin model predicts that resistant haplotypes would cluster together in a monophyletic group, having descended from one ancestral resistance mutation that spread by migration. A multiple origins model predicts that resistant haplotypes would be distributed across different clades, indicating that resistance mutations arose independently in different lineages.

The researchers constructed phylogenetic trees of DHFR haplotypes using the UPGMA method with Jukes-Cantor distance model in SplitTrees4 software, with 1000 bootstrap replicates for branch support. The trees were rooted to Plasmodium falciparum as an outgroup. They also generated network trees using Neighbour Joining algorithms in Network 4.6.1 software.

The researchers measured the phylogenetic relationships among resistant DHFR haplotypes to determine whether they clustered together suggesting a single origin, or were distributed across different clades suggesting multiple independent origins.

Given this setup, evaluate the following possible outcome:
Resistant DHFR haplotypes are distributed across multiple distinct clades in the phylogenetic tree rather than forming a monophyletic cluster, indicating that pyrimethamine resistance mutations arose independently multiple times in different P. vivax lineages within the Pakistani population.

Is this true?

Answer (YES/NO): NO